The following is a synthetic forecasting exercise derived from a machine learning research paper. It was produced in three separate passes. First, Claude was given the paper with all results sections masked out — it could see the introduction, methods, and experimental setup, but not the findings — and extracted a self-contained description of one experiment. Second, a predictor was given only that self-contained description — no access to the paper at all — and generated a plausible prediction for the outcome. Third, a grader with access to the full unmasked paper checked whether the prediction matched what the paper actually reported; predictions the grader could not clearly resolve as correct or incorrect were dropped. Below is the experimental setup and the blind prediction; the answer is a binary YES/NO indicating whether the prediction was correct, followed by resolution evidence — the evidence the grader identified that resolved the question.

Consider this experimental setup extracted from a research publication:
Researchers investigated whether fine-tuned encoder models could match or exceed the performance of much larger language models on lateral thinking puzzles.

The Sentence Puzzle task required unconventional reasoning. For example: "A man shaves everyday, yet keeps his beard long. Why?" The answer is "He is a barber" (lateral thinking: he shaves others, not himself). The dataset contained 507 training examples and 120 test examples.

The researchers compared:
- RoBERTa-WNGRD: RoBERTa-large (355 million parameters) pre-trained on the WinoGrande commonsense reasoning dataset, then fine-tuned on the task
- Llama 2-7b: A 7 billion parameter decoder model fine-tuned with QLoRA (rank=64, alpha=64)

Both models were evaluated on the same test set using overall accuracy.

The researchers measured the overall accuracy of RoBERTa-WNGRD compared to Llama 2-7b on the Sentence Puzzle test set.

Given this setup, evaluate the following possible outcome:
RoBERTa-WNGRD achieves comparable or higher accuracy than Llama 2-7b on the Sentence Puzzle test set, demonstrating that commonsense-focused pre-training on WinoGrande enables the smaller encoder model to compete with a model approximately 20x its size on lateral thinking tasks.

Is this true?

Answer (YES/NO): YES